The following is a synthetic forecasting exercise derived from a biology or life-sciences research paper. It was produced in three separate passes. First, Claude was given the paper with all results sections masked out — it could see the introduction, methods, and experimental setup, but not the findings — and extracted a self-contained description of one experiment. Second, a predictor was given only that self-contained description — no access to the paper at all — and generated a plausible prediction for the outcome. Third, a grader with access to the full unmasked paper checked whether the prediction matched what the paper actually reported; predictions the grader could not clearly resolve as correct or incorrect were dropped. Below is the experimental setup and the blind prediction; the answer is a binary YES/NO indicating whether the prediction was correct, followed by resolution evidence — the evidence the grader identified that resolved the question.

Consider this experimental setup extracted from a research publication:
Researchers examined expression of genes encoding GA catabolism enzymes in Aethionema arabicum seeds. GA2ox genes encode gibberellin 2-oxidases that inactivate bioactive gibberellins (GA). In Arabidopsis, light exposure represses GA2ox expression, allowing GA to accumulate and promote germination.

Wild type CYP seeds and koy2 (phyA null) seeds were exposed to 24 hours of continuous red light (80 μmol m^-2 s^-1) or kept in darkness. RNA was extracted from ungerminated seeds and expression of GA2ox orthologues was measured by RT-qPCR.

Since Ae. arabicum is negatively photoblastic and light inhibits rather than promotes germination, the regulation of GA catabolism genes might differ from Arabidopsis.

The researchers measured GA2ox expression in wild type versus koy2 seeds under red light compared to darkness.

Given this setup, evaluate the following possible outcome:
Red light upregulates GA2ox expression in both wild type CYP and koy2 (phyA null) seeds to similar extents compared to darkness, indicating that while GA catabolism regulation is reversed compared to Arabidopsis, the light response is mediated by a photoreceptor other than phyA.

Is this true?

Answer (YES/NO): NO